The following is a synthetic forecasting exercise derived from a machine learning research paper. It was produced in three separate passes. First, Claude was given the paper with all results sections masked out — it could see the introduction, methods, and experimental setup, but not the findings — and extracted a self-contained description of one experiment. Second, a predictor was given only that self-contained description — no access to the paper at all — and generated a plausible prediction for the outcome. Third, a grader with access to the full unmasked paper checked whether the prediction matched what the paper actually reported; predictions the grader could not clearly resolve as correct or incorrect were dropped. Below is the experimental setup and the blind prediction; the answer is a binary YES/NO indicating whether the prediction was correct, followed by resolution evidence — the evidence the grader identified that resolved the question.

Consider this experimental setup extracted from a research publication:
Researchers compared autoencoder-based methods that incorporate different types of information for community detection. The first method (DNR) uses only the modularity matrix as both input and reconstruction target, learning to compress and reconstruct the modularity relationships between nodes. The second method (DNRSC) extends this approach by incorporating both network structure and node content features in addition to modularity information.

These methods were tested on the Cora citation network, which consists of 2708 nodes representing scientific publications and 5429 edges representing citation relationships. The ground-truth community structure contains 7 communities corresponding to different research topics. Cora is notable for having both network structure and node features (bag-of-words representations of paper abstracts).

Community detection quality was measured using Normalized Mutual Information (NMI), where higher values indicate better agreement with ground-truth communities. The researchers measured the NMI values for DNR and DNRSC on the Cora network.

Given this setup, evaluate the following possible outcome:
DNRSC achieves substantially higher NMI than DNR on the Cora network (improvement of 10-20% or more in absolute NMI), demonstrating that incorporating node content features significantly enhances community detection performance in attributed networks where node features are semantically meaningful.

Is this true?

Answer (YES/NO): NO